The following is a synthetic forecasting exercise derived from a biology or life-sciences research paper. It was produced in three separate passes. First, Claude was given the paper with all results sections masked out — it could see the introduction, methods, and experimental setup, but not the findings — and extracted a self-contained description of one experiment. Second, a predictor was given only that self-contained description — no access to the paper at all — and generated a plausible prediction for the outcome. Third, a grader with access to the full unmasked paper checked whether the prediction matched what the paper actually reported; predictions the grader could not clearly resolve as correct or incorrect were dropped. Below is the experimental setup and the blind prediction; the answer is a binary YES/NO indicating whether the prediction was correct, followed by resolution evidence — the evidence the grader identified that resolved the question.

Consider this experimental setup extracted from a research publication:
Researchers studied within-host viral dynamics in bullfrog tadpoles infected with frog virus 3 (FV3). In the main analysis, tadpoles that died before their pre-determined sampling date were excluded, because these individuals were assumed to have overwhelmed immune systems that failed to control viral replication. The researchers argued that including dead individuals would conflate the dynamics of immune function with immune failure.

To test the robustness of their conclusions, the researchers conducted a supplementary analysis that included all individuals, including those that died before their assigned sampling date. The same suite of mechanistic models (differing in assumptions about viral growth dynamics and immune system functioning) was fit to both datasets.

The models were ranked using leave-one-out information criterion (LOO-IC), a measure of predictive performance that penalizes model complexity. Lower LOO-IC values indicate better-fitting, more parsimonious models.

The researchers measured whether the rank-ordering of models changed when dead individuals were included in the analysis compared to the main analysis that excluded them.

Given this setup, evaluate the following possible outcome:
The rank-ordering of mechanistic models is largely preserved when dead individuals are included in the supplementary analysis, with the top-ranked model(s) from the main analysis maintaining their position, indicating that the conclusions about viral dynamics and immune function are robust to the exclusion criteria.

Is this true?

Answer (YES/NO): YES